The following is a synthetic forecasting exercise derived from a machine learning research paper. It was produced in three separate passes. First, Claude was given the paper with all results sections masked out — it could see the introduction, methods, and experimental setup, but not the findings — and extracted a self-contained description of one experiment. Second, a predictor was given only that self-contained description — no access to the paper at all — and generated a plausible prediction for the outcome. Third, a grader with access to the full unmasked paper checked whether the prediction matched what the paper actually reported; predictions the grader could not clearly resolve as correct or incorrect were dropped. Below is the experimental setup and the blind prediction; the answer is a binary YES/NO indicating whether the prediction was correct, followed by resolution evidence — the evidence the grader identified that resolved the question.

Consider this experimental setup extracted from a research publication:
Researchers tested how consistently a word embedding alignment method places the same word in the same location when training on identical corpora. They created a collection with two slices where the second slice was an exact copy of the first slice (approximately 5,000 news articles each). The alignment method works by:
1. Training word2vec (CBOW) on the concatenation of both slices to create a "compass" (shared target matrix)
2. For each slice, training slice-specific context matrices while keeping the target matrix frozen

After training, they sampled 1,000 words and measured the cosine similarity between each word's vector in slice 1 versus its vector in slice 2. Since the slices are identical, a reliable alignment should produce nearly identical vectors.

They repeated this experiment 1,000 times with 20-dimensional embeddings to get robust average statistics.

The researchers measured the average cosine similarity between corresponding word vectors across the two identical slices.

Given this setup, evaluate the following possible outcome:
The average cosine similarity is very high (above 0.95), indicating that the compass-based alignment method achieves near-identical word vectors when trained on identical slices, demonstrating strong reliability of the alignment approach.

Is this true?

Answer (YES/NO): YES